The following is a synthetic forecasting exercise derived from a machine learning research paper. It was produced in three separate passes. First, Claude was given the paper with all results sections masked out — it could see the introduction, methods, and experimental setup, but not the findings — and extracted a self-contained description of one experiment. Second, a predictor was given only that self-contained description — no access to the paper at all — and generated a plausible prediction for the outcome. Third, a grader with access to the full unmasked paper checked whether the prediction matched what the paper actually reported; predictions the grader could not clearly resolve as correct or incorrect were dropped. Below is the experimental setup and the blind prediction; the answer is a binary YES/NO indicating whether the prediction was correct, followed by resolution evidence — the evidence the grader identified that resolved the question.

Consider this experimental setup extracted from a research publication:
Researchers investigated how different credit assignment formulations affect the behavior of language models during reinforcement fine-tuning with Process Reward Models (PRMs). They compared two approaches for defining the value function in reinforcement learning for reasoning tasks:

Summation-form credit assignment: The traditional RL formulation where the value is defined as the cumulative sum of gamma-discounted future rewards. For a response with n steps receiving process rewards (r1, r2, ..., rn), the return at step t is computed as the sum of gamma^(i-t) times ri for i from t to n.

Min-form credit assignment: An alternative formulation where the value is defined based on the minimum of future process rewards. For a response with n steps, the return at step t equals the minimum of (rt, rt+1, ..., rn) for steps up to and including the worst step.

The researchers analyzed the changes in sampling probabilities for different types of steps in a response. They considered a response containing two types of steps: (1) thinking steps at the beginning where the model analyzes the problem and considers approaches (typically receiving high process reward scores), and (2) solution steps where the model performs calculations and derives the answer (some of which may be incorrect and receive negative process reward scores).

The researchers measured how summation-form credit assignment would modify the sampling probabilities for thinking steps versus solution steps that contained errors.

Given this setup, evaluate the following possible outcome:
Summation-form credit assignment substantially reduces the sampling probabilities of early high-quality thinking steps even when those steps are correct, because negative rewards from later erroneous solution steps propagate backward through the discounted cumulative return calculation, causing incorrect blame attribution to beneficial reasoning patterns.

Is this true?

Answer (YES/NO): NO